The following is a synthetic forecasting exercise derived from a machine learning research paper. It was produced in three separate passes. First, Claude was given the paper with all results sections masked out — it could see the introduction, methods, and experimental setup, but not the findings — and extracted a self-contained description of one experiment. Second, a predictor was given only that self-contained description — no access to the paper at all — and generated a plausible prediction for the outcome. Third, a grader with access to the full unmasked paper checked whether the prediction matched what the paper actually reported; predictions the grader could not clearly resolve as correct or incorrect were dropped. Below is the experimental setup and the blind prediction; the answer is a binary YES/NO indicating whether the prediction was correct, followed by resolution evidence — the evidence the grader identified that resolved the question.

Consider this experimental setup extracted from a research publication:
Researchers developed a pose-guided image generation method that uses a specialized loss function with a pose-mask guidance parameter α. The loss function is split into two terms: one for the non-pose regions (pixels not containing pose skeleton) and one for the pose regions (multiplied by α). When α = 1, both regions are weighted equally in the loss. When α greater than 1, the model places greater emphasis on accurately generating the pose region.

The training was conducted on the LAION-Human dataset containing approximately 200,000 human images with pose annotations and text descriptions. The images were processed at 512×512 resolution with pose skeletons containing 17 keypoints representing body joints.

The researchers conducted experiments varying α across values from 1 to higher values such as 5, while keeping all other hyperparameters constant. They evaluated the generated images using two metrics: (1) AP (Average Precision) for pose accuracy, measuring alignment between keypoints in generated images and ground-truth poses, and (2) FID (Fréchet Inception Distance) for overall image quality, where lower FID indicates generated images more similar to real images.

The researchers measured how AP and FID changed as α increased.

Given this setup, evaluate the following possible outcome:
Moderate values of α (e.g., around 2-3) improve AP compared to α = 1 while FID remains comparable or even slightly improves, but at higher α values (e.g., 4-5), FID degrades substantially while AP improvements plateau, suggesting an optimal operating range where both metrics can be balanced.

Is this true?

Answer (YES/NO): NO